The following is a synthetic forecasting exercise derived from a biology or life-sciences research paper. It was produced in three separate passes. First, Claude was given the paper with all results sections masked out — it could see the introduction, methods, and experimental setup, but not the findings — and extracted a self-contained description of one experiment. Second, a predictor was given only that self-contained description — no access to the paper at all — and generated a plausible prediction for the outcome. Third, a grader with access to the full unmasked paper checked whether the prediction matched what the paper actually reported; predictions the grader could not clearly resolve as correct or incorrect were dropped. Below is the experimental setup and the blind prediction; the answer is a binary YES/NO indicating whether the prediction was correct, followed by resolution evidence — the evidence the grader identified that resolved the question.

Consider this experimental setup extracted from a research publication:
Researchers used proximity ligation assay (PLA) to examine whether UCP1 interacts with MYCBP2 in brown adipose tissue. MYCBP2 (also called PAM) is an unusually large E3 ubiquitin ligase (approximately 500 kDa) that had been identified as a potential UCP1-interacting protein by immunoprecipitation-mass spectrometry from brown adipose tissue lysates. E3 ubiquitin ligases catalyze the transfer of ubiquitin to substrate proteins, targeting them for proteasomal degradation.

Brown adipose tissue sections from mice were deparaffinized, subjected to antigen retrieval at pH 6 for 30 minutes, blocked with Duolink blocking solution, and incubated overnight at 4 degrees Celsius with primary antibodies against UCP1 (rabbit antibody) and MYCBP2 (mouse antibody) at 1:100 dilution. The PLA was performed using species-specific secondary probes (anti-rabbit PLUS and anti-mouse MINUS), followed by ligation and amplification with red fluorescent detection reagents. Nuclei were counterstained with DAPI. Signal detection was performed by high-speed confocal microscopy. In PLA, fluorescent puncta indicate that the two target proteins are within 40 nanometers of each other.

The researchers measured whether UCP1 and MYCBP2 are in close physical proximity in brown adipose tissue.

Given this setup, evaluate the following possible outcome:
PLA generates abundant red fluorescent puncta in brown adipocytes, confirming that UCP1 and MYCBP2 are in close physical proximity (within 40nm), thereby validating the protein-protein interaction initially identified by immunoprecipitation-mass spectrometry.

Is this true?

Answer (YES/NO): YES